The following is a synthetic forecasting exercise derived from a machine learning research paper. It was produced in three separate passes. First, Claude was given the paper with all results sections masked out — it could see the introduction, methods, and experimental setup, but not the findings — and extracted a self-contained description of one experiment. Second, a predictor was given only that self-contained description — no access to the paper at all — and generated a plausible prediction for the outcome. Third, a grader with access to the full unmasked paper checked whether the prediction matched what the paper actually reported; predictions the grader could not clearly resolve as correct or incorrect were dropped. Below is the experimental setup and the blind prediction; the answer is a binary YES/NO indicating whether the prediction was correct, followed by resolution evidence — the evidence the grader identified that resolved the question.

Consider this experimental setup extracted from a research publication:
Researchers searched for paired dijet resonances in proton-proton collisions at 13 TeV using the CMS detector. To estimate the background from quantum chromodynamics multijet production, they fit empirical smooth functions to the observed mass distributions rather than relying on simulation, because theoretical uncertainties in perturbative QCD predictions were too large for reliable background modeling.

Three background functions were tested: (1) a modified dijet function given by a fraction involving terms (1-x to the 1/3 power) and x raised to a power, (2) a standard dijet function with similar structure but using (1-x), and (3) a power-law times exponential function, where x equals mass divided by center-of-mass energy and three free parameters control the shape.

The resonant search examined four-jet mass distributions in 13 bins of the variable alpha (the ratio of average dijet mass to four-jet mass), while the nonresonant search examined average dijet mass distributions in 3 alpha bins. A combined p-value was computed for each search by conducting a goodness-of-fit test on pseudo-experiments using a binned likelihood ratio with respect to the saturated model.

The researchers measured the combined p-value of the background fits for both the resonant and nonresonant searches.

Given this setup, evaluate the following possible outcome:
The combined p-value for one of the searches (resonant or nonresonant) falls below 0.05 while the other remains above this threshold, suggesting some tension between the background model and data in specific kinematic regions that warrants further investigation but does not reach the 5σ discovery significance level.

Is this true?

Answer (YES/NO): YES